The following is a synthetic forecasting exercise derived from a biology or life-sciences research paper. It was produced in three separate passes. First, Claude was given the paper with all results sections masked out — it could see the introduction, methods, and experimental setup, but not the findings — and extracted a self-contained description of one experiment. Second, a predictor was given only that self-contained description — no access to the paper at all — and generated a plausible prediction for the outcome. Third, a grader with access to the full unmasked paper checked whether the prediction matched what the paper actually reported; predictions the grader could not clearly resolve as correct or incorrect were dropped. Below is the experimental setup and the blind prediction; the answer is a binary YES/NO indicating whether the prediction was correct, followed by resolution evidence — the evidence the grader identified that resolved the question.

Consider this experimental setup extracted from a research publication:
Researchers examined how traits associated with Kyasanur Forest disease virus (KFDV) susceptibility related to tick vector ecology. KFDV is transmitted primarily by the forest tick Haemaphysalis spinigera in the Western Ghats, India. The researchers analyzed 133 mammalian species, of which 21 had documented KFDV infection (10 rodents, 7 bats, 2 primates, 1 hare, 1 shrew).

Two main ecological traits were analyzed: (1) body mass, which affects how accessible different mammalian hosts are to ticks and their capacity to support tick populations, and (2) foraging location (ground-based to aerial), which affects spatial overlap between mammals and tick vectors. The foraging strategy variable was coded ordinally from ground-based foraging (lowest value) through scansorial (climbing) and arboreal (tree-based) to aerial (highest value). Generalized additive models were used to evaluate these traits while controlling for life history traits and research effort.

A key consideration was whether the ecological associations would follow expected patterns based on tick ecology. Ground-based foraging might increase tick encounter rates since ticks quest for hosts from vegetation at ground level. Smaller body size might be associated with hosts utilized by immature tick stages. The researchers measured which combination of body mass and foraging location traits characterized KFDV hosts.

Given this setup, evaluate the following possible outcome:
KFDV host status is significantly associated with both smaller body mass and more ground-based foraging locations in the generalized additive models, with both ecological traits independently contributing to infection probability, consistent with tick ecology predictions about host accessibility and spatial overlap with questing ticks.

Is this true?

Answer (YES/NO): NO